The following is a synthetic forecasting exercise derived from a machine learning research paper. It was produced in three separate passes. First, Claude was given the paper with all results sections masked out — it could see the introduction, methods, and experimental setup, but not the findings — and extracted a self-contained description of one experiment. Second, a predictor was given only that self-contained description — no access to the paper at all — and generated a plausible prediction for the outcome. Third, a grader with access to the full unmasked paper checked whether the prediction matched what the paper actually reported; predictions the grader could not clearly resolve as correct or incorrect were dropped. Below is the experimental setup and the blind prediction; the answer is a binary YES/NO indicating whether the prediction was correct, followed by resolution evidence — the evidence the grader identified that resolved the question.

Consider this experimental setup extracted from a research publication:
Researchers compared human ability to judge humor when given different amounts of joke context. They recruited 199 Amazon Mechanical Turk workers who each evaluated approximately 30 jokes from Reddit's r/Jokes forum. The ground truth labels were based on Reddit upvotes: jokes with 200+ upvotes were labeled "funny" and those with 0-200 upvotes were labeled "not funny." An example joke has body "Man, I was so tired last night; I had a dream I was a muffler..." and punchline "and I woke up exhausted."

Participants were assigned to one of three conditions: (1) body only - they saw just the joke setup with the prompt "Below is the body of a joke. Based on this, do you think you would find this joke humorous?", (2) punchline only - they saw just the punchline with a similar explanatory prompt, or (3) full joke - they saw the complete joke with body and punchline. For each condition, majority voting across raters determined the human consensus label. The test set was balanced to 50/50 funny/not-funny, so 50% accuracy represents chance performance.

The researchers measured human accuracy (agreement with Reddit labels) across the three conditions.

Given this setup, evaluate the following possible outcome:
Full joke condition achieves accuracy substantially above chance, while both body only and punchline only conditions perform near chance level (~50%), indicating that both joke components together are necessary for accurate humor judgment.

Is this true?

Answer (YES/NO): NO